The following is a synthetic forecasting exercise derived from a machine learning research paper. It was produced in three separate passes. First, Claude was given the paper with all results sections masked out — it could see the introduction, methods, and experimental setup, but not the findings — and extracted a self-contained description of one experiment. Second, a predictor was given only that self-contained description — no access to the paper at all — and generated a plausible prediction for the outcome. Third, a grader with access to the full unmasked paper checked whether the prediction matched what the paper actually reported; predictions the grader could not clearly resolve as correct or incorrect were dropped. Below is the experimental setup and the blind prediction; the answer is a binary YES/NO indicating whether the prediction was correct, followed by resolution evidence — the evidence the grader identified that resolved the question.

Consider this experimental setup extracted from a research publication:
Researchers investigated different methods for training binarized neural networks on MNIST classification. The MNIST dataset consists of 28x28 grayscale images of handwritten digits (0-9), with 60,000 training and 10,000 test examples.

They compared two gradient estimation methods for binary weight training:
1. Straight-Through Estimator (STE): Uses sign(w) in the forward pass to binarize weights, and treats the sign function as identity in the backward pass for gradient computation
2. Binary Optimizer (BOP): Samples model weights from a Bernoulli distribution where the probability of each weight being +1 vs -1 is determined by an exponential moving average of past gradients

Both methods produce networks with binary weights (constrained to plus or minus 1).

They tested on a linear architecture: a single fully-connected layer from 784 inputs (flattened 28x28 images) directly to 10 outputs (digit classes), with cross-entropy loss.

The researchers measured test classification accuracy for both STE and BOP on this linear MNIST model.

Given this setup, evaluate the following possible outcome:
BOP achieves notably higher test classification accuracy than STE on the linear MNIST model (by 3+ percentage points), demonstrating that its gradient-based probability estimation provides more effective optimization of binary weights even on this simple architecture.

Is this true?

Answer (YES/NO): NO